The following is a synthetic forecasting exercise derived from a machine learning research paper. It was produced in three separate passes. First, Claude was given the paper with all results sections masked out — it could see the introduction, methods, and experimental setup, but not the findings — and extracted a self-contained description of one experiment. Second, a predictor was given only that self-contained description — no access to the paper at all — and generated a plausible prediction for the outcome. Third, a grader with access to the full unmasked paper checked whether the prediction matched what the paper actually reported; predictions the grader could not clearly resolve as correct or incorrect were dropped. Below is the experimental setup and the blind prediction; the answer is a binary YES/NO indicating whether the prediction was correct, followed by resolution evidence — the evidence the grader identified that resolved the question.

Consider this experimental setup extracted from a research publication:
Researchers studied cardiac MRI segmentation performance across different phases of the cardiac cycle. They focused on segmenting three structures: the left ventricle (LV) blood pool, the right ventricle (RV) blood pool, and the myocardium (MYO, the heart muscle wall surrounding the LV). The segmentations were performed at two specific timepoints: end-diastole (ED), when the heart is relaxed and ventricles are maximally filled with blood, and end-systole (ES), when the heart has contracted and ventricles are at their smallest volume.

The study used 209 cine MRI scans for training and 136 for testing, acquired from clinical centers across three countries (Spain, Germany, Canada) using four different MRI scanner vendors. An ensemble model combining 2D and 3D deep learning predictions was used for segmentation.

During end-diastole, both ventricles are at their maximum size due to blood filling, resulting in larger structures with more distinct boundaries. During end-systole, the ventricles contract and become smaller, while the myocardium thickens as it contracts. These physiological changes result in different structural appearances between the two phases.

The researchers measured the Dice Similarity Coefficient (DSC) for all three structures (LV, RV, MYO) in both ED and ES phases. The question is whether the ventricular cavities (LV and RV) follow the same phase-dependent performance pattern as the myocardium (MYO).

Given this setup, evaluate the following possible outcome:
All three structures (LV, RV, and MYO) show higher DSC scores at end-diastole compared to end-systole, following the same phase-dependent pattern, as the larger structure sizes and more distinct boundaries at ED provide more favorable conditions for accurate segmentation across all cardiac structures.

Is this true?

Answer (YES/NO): NO